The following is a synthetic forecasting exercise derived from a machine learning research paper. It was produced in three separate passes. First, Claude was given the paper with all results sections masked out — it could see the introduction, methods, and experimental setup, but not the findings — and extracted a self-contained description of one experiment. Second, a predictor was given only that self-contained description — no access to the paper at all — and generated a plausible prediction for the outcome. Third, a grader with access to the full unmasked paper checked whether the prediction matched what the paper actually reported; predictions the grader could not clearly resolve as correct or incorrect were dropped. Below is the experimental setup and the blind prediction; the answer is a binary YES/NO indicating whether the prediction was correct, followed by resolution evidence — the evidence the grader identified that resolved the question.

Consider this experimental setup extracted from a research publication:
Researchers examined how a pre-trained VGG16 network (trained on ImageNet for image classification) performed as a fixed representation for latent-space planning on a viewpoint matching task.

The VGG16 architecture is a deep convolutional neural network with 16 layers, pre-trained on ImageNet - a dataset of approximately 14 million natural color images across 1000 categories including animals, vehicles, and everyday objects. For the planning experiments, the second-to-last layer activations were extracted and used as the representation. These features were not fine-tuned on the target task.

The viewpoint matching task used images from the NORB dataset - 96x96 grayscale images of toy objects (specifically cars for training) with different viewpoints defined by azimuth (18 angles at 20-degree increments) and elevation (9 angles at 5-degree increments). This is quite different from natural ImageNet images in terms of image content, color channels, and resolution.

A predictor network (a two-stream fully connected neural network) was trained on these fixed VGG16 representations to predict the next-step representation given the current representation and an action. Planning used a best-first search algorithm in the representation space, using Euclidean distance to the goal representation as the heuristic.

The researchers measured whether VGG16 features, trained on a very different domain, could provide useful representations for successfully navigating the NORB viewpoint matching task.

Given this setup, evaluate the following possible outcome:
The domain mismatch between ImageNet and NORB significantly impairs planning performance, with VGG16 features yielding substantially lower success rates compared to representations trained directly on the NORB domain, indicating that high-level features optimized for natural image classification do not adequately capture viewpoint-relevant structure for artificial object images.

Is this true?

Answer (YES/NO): NO